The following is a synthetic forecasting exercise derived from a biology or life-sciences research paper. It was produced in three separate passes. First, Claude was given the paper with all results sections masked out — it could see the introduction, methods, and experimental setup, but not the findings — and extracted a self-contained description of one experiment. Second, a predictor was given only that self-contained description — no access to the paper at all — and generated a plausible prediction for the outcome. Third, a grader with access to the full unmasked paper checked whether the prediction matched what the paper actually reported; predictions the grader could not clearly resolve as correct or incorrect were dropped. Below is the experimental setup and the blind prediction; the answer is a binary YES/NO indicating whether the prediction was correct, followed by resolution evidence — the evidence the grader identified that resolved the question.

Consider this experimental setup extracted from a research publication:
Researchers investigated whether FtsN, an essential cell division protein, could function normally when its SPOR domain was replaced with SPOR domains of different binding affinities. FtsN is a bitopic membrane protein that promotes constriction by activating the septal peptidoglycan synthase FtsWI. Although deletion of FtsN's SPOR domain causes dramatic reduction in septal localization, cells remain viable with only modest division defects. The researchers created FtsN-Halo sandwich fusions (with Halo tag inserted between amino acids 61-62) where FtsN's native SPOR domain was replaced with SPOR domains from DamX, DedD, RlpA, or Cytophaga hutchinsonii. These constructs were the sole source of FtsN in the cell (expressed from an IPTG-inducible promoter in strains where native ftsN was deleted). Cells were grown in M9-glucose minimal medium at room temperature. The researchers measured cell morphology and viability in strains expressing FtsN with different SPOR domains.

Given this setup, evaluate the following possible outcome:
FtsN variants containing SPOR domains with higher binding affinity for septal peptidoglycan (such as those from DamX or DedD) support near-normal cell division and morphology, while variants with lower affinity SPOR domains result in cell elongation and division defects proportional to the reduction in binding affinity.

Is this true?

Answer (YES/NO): NO